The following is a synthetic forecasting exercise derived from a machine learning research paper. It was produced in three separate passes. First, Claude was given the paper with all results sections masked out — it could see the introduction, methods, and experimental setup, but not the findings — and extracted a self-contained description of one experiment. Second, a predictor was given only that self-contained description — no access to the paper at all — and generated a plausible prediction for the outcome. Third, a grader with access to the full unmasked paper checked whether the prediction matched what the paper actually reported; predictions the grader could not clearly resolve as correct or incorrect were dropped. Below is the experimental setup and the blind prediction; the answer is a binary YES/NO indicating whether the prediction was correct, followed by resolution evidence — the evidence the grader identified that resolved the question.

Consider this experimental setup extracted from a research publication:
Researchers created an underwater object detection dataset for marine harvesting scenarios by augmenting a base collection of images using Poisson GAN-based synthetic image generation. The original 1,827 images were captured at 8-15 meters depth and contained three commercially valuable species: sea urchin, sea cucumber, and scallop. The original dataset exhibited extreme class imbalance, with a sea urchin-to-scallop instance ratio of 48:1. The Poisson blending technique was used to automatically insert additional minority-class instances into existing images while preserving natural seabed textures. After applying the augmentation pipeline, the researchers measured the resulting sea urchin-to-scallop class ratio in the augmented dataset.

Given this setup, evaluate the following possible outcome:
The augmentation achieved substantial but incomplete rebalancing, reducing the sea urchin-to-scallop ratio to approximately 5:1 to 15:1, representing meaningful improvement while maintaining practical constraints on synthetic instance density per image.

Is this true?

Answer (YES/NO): YES